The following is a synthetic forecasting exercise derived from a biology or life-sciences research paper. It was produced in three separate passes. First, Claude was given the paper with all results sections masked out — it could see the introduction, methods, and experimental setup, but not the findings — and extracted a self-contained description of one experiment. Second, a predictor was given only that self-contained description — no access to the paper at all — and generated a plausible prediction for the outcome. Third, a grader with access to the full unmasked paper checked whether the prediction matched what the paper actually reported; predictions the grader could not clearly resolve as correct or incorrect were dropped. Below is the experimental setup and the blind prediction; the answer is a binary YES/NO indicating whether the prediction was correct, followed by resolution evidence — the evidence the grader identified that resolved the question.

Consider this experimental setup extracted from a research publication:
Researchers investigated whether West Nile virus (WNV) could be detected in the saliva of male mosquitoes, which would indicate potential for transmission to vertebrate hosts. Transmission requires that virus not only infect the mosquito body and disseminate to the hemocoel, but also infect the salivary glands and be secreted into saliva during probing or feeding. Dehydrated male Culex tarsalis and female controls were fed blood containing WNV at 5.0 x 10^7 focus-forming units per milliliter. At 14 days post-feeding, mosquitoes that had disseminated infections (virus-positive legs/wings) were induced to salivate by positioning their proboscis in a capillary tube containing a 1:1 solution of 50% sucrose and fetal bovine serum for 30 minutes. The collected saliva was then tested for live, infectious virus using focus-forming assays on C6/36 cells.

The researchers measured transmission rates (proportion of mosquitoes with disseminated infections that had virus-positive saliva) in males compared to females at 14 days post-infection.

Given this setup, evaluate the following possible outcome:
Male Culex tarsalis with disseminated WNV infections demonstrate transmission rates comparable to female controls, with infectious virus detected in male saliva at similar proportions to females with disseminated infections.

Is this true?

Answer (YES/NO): YES